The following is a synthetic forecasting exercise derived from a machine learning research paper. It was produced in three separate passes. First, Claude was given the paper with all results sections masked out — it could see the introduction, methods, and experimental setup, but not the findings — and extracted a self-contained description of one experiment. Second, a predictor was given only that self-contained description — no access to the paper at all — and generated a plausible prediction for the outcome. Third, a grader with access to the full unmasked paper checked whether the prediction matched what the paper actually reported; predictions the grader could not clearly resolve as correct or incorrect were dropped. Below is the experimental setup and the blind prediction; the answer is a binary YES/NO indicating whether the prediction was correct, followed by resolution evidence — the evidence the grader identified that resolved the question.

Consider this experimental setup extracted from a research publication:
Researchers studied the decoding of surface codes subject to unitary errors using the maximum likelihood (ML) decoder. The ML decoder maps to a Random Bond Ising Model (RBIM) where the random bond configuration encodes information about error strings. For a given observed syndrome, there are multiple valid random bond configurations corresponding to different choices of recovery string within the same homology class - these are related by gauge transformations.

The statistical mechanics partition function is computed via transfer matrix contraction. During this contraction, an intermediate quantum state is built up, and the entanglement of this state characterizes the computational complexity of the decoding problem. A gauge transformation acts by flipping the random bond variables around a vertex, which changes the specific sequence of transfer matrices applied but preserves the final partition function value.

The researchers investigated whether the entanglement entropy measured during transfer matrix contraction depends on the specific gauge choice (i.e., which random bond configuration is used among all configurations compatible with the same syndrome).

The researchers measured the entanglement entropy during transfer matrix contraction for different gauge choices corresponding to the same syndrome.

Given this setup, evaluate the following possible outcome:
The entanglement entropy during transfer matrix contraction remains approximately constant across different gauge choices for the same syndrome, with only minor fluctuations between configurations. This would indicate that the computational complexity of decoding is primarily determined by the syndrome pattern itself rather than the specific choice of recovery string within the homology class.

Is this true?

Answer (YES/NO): YES